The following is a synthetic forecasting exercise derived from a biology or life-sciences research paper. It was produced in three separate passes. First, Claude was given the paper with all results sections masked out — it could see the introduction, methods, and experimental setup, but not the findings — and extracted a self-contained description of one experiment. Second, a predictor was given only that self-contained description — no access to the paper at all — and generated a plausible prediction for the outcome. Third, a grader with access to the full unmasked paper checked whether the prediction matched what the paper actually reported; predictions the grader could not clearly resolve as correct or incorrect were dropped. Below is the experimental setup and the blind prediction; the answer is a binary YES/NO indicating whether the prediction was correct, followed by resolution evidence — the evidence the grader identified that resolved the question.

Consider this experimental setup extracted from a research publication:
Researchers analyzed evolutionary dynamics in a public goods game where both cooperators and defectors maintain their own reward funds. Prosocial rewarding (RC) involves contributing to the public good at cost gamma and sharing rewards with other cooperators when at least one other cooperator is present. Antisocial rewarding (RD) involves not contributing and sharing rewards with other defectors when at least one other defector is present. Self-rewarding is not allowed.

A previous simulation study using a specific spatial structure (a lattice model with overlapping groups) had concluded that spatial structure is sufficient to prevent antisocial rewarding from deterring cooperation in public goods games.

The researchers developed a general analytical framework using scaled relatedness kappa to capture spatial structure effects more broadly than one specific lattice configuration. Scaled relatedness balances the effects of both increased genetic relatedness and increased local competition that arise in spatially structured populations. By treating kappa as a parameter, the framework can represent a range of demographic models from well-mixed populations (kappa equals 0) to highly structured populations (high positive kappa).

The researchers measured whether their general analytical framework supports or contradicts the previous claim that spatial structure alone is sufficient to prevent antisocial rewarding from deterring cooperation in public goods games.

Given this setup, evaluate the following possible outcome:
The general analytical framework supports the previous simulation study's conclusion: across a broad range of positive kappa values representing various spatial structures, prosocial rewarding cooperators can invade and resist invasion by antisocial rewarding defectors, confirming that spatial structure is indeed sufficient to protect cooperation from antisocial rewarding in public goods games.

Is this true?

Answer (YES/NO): NO